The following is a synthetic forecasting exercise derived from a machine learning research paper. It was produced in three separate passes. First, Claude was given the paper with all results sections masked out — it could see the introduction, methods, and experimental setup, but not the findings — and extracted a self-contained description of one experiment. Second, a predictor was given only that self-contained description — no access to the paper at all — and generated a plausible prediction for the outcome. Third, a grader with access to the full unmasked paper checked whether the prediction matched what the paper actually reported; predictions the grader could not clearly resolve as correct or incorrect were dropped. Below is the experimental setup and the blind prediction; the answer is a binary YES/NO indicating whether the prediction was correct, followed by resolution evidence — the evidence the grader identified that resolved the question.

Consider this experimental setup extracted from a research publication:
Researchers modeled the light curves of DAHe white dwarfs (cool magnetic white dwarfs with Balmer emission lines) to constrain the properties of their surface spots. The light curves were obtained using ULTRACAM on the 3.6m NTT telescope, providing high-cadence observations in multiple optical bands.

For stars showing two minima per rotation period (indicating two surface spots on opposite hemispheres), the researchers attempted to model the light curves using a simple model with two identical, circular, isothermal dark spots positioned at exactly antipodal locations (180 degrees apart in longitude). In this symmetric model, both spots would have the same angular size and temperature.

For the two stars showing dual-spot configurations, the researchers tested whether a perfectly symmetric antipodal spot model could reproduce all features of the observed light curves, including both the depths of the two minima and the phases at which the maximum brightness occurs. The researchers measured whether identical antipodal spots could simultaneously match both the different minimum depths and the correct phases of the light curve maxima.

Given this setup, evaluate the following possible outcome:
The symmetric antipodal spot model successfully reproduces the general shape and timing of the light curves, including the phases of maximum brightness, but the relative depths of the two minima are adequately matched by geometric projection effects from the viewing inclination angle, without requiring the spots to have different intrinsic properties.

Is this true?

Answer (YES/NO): NO